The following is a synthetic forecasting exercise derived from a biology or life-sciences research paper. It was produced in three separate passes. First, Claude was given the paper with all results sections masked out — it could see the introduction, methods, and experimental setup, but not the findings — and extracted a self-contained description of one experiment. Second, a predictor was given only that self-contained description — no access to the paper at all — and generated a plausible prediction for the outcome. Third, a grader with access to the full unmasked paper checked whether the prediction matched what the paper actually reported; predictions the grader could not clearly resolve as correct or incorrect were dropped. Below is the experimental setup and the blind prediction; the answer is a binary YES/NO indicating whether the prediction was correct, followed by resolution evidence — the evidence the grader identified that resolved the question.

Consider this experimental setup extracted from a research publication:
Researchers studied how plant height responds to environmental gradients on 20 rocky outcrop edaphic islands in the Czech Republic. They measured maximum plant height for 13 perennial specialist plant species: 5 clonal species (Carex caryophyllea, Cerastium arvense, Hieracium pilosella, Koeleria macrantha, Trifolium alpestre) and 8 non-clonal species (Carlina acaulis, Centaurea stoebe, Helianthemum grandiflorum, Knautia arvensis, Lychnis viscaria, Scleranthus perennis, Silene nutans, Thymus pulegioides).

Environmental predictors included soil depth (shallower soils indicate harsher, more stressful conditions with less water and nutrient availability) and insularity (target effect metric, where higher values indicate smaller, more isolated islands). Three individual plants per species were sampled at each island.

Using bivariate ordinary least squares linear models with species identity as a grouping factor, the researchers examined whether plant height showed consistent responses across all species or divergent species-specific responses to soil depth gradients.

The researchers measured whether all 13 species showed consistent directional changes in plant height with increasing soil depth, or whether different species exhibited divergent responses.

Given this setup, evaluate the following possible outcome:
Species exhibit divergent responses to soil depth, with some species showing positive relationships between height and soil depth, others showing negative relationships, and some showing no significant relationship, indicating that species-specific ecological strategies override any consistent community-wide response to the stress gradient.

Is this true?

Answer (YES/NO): YES